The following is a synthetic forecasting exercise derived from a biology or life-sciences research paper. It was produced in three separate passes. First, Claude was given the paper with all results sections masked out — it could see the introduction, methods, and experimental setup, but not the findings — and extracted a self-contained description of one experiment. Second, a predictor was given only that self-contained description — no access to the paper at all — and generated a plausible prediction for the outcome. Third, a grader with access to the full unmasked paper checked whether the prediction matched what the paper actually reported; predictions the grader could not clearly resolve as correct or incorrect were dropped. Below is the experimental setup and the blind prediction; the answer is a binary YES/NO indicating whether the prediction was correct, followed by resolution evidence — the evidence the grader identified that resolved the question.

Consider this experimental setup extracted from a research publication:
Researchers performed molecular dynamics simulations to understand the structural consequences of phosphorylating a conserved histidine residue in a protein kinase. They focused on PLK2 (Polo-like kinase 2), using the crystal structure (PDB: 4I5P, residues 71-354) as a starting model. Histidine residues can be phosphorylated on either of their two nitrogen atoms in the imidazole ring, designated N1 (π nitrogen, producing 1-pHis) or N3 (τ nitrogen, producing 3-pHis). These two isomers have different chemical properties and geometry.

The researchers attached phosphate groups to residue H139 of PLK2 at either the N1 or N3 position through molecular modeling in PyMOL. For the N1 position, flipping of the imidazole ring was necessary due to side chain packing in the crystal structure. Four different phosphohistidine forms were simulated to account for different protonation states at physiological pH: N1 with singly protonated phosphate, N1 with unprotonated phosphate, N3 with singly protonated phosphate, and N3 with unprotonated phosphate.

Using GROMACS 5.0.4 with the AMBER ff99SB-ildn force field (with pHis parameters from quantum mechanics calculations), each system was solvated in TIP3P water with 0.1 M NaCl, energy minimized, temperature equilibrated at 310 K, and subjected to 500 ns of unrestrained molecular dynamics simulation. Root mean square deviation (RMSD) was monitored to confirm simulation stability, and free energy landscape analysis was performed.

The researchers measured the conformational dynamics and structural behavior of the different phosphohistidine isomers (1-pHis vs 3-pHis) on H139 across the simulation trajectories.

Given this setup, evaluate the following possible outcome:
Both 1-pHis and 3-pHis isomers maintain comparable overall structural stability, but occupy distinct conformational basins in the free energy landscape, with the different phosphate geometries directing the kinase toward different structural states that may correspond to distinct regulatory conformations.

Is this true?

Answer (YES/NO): NO